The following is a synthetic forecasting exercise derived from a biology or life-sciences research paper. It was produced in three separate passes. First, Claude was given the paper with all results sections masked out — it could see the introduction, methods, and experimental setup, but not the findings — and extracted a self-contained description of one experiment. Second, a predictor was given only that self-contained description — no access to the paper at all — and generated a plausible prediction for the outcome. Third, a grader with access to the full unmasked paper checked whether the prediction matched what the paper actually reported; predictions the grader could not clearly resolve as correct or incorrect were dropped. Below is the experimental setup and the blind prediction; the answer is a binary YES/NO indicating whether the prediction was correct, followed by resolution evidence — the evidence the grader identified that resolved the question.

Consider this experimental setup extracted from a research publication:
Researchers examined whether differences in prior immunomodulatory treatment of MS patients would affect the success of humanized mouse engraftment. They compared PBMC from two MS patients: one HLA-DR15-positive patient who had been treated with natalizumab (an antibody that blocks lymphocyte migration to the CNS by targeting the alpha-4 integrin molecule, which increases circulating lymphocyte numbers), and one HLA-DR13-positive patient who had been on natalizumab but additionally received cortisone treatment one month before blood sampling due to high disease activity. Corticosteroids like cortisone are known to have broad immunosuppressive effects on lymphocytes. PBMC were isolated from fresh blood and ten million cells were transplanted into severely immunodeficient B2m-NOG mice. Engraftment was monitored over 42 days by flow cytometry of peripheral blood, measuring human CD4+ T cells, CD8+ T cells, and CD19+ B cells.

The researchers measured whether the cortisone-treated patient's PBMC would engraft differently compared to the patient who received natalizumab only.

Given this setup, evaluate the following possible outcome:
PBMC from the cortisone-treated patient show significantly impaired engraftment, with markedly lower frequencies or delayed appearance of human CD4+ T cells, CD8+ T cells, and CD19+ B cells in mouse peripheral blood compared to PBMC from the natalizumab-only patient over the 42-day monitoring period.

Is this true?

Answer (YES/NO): NO